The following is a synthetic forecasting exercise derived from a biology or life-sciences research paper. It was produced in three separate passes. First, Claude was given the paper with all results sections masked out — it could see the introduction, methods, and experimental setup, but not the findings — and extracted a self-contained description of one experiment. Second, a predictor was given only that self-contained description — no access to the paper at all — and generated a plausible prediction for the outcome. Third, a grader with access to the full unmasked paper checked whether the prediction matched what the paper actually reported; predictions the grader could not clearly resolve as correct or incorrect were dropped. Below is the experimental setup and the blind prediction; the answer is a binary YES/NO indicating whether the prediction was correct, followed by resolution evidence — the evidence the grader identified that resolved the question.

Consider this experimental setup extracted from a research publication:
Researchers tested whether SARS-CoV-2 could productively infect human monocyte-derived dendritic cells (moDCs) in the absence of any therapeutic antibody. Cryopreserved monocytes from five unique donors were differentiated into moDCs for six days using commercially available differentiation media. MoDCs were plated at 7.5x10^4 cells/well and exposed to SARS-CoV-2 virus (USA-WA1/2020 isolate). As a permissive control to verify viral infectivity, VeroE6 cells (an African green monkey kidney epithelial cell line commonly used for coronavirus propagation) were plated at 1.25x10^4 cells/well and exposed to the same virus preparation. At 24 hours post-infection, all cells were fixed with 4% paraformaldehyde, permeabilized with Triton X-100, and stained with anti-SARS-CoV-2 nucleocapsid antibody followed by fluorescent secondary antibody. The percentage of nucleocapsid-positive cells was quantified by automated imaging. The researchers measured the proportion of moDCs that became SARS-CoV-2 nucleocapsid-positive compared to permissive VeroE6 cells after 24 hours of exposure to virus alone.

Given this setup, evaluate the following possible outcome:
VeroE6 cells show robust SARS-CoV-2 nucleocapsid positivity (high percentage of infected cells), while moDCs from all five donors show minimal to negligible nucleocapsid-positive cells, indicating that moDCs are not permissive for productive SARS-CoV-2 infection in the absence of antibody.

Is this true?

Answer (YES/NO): YES